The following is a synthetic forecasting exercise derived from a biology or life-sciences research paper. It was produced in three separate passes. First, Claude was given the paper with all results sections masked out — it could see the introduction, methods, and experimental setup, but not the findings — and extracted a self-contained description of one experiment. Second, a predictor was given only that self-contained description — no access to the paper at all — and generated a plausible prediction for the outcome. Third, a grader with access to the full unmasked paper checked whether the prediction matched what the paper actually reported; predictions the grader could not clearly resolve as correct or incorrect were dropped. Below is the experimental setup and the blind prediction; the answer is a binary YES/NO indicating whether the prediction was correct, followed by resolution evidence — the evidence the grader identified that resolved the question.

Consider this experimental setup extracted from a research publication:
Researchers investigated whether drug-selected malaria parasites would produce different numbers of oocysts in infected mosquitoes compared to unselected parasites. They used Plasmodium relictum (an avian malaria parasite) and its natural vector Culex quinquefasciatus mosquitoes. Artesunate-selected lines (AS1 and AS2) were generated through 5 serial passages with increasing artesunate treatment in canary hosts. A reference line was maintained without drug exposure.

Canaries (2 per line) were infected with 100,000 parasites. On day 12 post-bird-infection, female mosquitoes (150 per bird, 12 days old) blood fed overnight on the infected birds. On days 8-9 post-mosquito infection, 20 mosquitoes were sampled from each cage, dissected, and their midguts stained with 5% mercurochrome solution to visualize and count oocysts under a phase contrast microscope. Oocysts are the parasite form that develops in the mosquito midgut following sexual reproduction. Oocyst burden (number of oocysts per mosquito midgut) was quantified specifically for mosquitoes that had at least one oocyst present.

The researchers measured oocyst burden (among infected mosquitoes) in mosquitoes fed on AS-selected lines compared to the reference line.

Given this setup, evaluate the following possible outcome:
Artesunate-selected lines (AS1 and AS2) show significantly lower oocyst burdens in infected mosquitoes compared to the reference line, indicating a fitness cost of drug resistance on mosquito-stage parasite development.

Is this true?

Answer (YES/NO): YES